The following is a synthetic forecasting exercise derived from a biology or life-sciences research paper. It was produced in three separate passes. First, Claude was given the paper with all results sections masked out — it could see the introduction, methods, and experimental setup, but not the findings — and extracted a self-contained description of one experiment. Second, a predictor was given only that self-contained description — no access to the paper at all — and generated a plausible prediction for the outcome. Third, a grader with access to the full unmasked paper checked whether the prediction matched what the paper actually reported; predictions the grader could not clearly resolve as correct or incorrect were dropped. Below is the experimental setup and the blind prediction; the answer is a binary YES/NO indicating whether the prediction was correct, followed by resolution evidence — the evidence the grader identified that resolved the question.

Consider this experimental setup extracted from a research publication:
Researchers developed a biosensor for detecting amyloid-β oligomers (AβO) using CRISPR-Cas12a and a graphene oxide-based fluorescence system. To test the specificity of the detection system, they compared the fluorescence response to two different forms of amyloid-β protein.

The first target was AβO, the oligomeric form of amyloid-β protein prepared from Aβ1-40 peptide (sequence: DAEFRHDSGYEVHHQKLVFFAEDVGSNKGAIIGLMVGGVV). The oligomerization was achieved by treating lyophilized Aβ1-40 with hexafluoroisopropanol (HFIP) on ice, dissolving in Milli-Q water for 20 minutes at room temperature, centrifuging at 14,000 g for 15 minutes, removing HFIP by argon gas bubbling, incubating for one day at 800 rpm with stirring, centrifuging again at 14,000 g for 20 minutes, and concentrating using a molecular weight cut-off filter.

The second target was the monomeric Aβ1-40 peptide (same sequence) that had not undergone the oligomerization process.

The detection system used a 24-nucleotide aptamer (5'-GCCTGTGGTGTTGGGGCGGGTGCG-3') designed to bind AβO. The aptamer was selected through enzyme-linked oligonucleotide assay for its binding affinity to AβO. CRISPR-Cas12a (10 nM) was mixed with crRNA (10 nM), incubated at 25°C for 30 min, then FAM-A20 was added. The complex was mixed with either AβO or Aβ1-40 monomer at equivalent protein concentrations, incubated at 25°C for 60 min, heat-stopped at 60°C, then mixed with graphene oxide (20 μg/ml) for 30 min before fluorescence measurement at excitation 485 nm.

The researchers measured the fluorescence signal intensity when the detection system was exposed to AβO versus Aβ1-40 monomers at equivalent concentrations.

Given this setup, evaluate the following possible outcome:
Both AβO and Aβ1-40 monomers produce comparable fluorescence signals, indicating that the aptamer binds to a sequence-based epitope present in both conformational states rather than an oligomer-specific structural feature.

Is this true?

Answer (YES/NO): NO